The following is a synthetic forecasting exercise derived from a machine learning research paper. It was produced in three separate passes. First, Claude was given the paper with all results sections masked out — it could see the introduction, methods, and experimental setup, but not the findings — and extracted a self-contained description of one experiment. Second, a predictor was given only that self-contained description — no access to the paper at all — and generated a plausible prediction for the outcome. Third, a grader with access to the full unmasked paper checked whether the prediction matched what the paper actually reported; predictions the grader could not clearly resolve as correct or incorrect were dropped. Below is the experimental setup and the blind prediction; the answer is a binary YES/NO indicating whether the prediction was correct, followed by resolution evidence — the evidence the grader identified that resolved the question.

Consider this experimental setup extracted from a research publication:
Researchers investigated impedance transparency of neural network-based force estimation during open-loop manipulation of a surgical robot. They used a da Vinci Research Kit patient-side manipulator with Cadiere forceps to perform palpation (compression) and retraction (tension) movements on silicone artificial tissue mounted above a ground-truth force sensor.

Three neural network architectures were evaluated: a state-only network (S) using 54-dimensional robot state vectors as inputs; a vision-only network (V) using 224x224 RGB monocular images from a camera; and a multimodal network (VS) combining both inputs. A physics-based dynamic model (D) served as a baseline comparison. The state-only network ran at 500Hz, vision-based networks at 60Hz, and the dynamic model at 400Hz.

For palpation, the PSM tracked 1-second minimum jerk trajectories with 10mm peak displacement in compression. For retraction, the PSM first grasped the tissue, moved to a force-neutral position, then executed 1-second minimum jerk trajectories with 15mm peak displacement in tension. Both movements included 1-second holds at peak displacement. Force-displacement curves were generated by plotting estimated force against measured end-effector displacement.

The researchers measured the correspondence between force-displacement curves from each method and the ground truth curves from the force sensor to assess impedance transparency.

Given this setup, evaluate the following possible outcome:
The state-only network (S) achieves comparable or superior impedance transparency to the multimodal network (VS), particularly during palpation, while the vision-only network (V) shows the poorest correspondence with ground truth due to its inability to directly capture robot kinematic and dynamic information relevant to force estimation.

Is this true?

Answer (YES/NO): NO